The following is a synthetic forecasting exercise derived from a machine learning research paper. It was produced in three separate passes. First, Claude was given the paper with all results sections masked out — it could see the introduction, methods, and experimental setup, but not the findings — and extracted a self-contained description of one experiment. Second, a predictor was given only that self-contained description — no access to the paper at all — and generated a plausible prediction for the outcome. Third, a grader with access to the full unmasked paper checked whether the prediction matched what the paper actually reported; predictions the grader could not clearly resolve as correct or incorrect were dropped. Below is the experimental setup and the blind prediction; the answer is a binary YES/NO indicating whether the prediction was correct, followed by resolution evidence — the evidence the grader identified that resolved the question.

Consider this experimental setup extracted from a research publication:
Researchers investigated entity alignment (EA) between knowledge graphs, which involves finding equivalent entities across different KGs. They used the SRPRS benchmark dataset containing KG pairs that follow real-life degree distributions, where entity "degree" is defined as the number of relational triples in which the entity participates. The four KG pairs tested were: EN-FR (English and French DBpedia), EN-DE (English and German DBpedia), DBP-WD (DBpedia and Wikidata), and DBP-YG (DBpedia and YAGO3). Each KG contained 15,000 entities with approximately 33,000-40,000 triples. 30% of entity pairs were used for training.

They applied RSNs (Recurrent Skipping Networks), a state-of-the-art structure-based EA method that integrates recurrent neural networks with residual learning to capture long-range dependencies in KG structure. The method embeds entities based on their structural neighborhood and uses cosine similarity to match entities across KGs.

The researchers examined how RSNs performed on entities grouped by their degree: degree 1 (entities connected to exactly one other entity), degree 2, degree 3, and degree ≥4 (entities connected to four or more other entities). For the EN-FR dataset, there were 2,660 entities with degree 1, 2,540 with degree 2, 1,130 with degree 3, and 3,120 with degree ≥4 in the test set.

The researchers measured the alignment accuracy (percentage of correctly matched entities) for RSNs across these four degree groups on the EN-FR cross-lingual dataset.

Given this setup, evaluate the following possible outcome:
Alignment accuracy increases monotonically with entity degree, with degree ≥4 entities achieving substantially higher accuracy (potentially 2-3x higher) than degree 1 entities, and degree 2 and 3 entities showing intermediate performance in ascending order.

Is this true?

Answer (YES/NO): NO